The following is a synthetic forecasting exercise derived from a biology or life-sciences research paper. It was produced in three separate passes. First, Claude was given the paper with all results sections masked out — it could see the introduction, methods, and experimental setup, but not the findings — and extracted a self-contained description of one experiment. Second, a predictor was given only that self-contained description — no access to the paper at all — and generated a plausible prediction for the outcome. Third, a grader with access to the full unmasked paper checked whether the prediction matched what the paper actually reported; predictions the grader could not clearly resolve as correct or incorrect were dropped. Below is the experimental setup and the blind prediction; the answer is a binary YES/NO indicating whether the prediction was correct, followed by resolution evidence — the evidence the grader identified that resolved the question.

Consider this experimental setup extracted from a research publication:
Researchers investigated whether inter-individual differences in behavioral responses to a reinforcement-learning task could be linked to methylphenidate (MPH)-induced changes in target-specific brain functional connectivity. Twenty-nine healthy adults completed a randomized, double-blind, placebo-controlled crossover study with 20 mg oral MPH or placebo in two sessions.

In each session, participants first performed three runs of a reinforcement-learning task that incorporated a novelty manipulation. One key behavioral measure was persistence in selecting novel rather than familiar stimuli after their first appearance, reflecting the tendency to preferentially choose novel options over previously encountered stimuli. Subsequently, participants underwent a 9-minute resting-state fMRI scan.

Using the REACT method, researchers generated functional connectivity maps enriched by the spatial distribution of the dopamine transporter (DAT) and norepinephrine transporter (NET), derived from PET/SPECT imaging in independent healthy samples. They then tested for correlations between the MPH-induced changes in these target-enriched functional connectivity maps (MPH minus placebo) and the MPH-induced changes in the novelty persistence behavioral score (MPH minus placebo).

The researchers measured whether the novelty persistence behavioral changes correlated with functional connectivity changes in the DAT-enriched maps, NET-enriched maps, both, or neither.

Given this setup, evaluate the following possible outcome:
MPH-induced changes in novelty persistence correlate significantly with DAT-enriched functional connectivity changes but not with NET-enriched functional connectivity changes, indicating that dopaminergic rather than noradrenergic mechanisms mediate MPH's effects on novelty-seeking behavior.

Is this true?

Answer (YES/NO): NO